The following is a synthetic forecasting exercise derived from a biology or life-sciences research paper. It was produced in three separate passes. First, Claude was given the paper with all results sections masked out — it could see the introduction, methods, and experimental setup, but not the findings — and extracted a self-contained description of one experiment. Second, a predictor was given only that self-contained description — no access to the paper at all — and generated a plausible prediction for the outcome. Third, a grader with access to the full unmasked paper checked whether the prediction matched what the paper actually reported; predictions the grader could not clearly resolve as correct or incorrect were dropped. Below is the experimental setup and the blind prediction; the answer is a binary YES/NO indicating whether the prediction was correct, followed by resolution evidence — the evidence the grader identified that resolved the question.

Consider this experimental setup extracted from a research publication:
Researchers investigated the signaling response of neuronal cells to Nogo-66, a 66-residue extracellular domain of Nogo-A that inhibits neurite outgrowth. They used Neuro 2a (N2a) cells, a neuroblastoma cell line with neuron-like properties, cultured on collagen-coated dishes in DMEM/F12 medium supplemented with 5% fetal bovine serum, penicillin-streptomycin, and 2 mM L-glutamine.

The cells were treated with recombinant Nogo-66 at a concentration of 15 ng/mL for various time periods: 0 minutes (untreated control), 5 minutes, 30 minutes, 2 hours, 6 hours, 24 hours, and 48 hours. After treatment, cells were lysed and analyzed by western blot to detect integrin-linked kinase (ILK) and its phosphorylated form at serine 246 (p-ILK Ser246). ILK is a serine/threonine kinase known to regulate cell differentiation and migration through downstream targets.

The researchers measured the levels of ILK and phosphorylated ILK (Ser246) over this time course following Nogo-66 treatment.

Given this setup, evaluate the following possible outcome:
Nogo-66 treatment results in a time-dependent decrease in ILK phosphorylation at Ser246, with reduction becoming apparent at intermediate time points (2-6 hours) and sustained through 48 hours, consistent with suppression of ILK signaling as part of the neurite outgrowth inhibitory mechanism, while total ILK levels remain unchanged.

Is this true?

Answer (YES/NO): YES